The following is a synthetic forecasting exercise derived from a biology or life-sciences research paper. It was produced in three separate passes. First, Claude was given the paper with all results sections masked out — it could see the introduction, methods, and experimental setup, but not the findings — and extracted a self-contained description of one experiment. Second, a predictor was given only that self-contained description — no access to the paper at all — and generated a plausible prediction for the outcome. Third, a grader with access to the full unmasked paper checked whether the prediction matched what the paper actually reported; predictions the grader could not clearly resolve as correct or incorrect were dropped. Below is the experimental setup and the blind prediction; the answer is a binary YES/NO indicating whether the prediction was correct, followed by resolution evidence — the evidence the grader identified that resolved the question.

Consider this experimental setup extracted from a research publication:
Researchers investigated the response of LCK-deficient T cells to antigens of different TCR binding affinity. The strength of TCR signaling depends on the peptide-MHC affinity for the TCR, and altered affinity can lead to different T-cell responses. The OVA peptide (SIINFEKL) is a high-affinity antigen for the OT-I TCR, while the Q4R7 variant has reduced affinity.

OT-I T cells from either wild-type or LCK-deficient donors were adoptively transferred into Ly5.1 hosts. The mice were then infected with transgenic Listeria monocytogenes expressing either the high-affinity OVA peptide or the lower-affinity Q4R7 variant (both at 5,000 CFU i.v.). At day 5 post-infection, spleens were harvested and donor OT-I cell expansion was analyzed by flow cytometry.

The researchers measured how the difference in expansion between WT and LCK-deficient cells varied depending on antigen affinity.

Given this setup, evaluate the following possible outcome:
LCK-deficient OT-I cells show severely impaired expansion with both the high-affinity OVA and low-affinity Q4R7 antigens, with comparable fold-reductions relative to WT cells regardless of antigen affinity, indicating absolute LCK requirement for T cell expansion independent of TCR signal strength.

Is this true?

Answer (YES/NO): NO